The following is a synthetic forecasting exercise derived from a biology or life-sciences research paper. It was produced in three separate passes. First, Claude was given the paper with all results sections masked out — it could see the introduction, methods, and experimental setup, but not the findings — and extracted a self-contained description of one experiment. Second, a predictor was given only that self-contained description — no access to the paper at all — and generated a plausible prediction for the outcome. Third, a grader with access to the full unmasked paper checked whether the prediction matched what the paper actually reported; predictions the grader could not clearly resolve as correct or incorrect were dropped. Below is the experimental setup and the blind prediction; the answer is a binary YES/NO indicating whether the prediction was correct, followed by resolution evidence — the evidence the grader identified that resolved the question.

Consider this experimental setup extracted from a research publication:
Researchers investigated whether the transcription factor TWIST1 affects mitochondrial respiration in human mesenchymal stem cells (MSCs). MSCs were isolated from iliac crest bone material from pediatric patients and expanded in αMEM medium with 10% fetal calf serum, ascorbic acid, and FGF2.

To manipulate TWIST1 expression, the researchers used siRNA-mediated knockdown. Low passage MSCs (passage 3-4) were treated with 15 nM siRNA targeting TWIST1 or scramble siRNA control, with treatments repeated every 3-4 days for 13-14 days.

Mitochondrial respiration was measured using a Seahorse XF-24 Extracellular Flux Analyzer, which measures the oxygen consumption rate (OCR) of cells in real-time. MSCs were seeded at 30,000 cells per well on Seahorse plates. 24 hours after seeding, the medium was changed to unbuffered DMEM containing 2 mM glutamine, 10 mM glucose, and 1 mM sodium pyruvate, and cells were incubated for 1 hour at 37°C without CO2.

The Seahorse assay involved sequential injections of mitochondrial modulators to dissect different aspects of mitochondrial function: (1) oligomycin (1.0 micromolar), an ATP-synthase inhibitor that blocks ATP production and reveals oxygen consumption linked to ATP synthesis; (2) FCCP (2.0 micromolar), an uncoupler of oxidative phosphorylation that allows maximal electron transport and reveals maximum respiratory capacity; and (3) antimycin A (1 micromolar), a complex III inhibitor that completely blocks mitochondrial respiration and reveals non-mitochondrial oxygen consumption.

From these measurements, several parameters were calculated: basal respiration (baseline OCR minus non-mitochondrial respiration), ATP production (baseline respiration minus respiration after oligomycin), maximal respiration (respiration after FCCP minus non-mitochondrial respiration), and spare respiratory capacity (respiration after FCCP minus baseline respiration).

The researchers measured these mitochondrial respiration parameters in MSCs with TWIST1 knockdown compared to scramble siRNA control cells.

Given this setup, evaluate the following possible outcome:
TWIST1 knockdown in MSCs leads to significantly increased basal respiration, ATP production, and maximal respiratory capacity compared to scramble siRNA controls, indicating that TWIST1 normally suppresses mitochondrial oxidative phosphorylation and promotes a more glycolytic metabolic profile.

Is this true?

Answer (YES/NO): NO